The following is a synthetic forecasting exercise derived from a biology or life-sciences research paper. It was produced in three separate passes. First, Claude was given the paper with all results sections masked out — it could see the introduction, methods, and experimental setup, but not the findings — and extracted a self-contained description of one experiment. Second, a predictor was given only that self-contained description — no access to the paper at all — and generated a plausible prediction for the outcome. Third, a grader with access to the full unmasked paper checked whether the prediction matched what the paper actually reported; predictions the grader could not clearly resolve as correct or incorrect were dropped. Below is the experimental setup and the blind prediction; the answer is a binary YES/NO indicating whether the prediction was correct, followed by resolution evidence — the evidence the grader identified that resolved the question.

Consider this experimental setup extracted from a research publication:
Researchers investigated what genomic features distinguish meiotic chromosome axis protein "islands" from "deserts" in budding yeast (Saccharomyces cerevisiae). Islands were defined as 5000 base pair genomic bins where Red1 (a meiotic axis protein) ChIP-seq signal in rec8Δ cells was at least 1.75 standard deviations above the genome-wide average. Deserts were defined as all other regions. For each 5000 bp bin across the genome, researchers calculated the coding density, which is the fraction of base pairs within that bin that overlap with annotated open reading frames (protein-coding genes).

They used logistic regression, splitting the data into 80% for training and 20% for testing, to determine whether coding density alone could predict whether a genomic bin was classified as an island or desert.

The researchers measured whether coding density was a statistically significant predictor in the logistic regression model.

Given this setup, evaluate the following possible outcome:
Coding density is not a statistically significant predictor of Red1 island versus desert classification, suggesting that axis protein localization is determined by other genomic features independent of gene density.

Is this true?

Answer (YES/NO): NO